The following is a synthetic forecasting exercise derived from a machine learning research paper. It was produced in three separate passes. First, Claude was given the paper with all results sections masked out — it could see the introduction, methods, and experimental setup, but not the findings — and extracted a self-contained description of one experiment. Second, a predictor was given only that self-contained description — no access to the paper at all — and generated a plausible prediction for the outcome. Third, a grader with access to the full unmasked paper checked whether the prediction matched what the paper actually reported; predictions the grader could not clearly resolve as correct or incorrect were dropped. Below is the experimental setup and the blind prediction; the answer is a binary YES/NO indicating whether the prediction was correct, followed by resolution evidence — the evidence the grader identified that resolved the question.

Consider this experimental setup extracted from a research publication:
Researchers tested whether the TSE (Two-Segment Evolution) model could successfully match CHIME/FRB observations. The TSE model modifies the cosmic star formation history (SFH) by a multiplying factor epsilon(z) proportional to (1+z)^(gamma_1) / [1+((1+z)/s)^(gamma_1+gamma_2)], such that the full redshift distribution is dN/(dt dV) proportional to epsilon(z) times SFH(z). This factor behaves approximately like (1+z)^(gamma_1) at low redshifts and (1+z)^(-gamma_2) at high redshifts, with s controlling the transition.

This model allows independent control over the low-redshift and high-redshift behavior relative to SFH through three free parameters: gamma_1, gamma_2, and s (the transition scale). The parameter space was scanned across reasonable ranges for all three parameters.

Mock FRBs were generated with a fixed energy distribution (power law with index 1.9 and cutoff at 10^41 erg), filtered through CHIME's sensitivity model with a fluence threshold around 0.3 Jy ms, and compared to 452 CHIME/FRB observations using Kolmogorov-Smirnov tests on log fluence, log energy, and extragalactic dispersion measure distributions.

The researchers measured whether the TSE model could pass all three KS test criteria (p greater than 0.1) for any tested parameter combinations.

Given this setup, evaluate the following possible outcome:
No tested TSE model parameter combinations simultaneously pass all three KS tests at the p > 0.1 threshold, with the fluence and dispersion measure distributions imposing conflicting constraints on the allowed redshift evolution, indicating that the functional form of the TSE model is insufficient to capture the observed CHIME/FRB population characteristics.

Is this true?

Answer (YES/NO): NO